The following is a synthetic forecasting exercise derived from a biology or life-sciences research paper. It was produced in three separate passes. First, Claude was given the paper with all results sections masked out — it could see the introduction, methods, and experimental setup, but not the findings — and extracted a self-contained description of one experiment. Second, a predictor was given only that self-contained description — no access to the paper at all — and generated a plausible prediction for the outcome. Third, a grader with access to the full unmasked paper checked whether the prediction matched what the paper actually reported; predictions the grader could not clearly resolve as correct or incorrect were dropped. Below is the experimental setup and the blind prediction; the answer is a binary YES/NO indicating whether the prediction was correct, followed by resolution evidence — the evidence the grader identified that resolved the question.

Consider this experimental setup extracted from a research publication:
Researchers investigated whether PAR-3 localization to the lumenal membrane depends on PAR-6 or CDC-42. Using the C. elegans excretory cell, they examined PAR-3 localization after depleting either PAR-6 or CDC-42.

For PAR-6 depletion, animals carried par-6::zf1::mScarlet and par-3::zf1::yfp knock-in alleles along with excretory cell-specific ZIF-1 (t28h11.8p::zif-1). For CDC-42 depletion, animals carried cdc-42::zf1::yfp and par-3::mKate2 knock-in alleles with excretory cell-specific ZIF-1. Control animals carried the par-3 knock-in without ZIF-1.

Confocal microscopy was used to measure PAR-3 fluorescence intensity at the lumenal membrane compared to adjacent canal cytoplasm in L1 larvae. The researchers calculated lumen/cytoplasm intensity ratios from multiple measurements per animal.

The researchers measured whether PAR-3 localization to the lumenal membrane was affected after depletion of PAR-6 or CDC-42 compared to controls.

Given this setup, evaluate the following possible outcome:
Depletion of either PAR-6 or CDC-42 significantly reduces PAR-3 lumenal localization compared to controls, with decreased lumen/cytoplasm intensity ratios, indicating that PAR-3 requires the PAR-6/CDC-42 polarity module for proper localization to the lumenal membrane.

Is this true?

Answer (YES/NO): NO